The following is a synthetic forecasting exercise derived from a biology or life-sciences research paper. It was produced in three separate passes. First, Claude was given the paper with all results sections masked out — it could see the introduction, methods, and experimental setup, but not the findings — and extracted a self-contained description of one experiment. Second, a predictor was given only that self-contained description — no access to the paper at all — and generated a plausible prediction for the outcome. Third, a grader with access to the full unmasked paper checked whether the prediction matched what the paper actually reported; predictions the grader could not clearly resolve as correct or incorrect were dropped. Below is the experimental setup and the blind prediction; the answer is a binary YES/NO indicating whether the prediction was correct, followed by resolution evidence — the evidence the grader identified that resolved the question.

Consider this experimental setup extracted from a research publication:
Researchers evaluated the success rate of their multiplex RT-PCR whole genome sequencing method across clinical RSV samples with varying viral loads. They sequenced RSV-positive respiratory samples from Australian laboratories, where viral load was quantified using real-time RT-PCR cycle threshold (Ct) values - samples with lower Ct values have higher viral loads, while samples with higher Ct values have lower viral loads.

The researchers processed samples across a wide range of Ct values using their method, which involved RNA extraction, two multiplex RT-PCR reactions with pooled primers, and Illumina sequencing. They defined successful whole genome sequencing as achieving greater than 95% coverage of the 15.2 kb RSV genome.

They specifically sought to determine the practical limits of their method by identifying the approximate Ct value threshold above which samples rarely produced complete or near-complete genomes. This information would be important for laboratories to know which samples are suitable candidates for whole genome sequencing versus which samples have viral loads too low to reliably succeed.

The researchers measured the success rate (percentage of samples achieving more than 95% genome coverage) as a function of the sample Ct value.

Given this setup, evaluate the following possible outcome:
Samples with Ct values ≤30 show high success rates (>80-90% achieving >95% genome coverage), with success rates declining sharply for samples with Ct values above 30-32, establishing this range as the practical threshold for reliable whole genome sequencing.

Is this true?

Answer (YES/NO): NO